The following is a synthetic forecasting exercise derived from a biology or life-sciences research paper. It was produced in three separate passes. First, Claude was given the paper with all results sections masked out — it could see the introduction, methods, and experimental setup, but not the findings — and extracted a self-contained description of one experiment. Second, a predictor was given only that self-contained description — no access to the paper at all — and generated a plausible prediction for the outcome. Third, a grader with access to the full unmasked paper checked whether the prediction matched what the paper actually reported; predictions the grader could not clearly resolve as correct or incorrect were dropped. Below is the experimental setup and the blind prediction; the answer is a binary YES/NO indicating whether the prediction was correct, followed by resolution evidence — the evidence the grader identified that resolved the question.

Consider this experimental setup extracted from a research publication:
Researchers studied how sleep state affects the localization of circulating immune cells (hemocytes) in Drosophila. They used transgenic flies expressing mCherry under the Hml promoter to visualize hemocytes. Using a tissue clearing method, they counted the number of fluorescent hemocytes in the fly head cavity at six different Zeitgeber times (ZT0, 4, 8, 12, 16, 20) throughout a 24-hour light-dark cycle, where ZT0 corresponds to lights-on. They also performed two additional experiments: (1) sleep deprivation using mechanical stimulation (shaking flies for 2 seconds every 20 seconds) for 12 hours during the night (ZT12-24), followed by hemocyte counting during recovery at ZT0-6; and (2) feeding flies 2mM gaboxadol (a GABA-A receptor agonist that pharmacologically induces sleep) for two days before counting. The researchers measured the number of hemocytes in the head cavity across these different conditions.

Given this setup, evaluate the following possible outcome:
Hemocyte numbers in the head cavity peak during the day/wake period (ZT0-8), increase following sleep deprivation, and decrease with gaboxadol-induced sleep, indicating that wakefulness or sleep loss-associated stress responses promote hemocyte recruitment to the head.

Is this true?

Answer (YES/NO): NO